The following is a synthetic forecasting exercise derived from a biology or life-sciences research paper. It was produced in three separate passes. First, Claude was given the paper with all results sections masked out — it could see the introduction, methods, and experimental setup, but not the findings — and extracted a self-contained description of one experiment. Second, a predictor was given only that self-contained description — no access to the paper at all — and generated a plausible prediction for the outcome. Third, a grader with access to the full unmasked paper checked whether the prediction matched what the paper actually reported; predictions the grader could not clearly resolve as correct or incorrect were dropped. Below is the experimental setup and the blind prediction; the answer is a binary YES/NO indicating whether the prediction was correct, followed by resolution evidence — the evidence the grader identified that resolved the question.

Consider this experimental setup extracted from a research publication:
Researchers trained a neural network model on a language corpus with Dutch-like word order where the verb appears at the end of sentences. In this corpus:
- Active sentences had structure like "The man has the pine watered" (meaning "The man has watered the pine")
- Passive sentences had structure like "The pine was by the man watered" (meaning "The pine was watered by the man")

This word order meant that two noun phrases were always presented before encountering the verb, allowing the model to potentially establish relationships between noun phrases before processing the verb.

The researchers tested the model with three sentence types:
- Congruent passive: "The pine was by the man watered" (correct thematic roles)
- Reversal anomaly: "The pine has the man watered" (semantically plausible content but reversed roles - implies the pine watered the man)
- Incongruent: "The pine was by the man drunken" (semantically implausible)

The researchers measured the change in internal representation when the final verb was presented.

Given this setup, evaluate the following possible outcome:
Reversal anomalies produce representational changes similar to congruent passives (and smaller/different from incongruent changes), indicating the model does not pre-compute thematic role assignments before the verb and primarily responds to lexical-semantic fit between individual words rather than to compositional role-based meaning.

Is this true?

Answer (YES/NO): YES